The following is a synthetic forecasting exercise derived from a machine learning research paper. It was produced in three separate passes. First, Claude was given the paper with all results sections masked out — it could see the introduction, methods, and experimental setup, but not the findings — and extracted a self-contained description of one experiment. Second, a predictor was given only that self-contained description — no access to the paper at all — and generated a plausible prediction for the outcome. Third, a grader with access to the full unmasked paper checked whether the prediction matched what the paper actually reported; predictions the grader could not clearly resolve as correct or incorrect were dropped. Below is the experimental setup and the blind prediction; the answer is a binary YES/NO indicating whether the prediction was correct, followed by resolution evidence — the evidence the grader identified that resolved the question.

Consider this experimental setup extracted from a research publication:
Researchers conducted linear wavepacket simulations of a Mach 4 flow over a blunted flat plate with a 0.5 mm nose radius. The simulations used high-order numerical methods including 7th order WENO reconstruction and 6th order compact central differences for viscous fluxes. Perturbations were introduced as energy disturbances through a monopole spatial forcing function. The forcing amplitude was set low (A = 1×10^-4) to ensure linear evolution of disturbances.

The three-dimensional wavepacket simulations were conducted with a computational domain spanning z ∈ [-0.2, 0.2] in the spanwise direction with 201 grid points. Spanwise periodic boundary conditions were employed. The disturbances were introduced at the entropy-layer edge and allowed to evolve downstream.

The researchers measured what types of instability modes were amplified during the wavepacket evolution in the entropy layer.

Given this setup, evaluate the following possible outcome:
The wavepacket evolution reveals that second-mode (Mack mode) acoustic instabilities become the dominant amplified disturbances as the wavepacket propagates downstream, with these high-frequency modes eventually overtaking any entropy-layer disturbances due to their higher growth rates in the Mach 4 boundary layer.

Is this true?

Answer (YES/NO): NO